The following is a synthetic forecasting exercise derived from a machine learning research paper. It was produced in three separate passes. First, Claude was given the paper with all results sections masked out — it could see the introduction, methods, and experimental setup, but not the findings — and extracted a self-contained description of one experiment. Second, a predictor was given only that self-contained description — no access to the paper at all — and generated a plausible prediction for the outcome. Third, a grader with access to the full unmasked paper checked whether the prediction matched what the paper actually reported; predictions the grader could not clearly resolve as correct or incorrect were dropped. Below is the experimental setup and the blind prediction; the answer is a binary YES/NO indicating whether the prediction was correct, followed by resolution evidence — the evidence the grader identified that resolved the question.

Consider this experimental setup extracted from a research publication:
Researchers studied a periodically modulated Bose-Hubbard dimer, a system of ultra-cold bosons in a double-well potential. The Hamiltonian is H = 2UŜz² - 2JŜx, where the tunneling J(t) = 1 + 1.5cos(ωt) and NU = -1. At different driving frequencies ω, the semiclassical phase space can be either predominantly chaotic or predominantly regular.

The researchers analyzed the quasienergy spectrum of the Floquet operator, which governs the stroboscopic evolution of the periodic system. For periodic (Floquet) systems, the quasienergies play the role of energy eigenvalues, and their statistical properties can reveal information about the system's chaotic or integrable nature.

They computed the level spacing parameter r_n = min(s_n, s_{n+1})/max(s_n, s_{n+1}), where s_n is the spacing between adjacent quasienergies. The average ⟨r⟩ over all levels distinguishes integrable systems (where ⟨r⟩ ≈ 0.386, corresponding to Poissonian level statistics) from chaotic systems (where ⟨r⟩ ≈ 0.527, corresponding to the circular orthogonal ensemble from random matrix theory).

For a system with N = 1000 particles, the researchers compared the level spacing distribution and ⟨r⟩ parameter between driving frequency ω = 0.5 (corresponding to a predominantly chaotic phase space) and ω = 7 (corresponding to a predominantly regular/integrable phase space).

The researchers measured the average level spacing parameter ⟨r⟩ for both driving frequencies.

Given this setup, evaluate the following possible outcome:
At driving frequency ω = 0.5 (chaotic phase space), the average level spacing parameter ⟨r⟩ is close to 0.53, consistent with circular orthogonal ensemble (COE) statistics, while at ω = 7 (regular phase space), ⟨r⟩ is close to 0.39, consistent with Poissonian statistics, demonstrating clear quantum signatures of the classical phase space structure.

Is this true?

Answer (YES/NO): YES